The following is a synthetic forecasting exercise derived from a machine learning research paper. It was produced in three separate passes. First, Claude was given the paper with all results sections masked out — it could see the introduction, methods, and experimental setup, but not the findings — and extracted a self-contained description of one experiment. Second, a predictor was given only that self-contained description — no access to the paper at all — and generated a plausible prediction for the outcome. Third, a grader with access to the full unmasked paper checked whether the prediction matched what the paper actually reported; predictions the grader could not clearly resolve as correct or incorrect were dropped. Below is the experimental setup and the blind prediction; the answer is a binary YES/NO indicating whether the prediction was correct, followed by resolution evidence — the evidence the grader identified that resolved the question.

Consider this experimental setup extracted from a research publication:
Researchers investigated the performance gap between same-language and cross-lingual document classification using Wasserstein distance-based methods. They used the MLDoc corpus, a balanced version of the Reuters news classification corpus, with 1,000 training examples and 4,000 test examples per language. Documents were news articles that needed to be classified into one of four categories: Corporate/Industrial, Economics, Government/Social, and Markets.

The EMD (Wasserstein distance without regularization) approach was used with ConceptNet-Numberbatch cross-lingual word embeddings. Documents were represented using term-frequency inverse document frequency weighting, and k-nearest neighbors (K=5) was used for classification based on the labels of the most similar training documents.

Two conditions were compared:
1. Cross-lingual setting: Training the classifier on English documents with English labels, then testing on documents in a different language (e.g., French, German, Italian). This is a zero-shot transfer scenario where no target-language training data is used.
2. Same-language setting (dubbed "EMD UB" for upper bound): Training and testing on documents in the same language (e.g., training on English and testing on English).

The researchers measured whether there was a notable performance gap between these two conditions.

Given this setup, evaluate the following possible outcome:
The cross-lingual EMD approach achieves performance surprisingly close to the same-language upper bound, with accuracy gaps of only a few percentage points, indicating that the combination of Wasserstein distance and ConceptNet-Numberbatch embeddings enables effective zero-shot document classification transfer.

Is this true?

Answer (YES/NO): NO